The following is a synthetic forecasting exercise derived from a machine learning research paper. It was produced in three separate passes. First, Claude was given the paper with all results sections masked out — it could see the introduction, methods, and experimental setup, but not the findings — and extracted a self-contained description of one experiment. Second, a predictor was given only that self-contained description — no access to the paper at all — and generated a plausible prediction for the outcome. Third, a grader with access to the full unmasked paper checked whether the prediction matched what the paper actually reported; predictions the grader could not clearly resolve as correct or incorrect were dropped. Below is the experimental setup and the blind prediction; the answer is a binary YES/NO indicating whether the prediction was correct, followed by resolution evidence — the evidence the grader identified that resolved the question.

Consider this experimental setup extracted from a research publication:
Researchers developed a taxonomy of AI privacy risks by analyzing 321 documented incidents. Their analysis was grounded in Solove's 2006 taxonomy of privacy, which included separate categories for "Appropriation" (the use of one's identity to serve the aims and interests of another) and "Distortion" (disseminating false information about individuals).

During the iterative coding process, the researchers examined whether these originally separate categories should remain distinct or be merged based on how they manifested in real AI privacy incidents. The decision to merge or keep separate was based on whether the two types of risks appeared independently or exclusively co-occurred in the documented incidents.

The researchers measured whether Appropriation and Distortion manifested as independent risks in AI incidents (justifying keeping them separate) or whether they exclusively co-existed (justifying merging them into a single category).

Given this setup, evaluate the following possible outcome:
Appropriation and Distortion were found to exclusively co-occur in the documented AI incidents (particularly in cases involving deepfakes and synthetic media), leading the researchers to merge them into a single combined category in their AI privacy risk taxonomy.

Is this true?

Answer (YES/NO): YES